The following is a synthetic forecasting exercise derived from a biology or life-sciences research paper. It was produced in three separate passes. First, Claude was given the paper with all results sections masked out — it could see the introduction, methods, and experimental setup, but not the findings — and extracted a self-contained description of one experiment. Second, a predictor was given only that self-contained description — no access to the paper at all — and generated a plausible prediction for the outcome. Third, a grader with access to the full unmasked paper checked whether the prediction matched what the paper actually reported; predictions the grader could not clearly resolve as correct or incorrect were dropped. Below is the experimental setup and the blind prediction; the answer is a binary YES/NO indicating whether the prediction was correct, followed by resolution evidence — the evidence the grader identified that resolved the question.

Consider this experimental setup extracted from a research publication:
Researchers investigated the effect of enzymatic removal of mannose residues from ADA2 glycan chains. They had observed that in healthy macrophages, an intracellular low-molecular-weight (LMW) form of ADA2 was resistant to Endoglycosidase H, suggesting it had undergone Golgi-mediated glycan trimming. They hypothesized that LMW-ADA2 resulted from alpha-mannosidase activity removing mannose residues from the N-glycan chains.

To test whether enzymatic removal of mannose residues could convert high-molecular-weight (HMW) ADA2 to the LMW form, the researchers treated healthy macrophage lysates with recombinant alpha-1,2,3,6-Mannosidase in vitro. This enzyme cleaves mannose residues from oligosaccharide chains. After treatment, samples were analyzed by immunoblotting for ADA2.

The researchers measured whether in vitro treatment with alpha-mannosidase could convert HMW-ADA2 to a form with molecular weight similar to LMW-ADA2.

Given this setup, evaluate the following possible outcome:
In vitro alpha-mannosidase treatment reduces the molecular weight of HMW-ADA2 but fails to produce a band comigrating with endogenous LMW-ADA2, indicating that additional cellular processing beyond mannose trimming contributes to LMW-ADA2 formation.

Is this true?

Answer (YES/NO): NO